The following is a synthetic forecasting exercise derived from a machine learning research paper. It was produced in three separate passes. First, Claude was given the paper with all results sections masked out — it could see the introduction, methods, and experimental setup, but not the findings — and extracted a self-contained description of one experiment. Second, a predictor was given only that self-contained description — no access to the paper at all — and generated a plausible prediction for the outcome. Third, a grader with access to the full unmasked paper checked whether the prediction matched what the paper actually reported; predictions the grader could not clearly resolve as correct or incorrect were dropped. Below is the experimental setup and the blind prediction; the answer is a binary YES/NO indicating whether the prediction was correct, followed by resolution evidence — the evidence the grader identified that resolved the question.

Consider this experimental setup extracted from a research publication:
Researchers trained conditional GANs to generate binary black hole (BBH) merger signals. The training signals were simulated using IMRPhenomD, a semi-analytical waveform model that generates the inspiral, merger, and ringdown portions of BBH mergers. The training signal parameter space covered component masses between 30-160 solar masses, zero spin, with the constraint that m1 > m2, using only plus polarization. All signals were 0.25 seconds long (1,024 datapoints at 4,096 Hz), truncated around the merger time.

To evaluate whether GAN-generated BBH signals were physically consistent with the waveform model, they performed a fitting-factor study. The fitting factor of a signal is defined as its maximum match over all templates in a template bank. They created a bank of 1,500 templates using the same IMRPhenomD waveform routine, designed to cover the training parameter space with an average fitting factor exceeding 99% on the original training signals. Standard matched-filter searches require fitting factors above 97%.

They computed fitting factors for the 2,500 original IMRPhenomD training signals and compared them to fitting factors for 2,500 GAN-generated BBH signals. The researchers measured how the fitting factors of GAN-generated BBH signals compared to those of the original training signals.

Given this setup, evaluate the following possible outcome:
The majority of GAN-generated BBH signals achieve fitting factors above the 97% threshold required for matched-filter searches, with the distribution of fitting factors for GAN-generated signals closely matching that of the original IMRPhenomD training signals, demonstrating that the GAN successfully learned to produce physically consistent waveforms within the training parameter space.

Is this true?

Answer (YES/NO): NO